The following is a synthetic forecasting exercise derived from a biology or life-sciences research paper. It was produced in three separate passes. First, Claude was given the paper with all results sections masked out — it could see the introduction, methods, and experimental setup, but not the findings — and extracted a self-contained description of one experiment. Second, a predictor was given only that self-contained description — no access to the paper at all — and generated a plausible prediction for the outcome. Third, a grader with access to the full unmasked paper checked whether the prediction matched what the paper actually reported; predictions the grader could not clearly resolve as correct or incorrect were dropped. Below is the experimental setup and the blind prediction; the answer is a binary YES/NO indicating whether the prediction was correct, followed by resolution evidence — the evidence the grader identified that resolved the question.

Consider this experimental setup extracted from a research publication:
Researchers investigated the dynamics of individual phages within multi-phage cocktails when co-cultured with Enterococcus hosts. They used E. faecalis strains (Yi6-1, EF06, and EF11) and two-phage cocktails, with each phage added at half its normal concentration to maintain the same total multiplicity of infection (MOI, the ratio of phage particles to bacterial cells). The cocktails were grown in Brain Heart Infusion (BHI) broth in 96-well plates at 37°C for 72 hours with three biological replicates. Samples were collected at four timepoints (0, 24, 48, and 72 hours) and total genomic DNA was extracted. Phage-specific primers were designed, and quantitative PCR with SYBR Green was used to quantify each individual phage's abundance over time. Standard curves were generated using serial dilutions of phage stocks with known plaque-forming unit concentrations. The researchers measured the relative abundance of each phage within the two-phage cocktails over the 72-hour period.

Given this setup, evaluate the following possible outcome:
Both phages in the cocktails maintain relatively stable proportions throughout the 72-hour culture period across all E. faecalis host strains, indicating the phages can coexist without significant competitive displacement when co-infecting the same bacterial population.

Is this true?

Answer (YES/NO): NO